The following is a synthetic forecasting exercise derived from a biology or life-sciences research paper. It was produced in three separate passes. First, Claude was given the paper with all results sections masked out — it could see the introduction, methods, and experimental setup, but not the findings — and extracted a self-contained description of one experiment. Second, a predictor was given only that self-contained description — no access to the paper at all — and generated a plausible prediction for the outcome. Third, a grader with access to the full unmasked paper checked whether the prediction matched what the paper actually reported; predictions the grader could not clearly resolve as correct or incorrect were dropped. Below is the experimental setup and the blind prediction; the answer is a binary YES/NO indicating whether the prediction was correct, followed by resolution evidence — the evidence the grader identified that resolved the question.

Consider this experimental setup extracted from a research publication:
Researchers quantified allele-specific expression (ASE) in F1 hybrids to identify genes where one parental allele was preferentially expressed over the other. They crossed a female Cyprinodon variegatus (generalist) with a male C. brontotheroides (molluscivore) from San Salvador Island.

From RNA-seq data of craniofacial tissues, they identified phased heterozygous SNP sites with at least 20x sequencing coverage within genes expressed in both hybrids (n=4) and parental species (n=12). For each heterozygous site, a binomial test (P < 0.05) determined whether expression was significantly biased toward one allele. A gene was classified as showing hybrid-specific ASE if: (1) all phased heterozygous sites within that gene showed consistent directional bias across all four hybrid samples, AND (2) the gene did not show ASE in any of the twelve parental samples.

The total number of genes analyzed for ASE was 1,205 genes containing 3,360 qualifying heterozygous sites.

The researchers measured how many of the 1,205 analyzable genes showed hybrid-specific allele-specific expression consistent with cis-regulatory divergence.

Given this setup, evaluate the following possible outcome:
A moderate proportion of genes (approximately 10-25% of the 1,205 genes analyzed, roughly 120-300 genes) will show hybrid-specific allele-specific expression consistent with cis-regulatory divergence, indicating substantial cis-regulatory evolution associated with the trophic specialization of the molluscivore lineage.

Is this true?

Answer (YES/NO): NO